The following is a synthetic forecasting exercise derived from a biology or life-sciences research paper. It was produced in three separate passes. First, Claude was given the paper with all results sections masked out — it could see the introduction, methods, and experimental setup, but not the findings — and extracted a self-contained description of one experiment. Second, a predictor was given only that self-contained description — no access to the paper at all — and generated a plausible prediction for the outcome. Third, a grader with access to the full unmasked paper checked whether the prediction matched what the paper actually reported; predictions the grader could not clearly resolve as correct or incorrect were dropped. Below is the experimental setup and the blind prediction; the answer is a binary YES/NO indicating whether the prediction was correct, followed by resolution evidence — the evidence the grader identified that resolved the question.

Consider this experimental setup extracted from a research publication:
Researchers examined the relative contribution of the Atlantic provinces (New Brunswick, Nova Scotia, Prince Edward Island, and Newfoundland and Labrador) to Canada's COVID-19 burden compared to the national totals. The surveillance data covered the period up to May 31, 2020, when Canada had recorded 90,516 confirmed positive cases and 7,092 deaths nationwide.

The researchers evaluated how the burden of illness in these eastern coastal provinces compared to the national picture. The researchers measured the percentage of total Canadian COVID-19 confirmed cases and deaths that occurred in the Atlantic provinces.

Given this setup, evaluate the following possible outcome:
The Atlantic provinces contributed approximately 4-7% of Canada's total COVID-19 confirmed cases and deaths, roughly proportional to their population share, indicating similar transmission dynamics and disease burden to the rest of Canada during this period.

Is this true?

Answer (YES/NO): NO